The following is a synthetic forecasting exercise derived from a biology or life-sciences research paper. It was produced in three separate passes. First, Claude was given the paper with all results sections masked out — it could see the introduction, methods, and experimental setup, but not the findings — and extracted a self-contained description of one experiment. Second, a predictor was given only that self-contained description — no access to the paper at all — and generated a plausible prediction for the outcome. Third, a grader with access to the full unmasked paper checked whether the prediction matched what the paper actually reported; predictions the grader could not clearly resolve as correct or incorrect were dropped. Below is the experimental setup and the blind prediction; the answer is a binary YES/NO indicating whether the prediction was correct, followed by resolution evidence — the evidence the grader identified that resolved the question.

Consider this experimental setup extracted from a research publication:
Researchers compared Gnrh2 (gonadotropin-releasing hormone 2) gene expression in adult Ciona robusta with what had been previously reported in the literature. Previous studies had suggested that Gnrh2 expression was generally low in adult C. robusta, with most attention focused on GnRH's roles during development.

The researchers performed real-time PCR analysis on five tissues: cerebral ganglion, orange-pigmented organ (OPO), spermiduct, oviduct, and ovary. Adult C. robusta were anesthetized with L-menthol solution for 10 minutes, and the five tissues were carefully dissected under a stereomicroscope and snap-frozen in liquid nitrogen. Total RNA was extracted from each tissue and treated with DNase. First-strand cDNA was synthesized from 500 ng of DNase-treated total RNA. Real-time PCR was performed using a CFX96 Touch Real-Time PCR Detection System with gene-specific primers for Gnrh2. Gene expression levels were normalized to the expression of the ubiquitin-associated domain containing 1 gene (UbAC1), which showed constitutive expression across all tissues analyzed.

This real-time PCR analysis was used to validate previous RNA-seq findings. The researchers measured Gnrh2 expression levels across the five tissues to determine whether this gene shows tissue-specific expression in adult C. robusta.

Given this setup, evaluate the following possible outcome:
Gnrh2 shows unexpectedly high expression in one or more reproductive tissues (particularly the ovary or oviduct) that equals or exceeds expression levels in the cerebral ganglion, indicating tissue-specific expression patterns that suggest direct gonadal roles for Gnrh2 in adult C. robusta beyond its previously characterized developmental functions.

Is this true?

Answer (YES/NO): NO